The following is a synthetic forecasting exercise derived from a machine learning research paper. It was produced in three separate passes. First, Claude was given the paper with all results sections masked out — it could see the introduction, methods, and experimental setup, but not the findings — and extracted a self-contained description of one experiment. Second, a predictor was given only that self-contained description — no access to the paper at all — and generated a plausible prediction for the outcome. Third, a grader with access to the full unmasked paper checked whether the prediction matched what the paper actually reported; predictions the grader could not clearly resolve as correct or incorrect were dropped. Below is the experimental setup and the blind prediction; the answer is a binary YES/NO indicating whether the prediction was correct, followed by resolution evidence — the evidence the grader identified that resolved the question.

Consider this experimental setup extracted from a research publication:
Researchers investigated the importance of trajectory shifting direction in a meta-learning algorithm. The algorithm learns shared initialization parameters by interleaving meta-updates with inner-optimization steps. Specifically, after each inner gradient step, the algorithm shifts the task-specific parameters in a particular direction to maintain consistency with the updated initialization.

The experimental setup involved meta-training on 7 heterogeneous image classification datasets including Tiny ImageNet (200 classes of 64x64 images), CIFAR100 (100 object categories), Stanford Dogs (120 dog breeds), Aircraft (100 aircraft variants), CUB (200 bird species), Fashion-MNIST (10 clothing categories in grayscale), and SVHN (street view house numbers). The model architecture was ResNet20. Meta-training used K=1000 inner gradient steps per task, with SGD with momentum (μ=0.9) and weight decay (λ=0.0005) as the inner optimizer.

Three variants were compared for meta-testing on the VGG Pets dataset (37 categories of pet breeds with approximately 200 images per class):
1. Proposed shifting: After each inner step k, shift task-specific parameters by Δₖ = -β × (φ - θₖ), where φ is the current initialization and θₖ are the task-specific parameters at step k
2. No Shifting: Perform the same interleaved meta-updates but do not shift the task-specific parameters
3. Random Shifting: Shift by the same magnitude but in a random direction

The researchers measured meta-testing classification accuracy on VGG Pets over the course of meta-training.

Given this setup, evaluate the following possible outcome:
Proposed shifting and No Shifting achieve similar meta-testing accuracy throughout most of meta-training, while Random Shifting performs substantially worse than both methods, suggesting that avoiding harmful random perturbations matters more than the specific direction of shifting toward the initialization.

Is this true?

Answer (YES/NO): NO